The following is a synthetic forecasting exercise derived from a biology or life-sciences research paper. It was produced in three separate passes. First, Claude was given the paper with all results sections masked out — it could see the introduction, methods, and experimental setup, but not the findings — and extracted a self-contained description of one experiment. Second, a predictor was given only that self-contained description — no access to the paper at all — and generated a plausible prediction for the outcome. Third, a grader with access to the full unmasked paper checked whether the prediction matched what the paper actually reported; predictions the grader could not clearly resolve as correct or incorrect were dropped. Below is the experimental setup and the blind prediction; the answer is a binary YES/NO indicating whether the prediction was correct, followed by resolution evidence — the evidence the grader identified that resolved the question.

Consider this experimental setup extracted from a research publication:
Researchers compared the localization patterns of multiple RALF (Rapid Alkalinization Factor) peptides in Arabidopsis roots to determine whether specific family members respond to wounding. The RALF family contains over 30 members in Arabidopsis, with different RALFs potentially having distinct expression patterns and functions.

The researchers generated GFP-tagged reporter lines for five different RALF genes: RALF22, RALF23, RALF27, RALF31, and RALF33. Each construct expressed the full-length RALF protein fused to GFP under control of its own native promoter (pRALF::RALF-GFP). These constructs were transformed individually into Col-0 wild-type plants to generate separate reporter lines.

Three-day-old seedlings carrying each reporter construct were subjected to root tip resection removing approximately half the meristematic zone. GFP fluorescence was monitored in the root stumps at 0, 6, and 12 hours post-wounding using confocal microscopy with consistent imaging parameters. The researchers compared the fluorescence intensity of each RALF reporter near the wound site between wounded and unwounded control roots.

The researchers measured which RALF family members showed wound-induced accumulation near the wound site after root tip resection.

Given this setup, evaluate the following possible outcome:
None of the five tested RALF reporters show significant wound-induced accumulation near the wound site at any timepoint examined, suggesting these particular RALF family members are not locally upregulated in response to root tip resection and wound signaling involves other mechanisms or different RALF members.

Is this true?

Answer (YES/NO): NO